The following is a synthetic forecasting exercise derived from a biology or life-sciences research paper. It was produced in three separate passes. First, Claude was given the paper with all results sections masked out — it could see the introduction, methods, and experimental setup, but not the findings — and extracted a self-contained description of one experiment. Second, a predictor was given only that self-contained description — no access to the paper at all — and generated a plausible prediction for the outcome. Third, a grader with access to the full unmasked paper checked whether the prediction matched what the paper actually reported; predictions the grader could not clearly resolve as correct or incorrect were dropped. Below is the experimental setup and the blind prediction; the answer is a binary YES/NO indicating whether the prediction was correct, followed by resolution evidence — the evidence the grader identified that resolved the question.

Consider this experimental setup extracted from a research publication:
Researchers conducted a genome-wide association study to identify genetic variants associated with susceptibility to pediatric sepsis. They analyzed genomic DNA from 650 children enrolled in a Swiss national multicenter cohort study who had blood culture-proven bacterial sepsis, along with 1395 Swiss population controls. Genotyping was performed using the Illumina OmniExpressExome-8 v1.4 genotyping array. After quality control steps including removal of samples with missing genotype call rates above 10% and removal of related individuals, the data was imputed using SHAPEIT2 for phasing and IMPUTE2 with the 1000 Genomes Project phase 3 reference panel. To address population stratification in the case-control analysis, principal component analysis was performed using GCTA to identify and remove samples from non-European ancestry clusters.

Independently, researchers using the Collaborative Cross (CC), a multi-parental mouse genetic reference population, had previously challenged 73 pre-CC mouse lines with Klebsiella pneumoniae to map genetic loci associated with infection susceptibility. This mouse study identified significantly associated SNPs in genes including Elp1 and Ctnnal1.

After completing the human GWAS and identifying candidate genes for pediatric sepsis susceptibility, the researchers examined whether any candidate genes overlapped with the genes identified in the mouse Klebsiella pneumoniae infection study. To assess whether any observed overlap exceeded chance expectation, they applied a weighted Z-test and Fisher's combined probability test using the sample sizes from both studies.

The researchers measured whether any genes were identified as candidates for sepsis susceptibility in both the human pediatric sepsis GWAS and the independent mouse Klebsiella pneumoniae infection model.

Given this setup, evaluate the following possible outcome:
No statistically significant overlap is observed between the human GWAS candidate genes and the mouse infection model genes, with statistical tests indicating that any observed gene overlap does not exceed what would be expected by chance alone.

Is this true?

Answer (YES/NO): NO